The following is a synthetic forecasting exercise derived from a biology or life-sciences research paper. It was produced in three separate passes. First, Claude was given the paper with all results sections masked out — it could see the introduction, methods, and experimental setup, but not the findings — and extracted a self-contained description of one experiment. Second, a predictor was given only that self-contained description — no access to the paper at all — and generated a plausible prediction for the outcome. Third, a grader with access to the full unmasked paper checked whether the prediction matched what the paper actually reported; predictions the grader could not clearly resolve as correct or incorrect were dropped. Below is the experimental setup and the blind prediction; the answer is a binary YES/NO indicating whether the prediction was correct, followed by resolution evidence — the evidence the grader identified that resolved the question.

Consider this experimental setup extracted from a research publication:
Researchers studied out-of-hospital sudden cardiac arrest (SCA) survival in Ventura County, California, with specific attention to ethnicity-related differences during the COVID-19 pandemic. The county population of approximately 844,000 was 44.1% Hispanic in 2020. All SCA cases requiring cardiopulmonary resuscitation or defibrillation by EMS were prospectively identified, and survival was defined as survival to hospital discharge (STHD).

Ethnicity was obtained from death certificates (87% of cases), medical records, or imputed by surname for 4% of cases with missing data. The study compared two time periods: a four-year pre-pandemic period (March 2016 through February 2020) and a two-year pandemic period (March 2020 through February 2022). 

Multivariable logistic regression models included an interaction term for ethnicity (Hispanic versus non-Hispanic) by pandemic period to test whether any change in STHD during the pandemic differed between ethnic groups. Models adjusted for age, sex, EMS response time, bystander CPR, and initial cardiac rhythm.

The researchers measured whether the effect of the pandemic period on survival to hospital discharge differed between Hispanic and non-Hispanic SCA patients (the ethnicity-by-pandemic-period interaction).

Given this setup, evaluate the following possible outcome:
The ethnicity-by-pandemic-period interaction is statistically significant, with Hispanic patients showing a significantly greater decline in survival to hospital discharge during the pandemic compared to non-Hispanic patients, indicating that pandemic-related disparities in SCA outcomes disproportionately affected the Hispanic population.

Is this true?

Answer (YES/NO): NO